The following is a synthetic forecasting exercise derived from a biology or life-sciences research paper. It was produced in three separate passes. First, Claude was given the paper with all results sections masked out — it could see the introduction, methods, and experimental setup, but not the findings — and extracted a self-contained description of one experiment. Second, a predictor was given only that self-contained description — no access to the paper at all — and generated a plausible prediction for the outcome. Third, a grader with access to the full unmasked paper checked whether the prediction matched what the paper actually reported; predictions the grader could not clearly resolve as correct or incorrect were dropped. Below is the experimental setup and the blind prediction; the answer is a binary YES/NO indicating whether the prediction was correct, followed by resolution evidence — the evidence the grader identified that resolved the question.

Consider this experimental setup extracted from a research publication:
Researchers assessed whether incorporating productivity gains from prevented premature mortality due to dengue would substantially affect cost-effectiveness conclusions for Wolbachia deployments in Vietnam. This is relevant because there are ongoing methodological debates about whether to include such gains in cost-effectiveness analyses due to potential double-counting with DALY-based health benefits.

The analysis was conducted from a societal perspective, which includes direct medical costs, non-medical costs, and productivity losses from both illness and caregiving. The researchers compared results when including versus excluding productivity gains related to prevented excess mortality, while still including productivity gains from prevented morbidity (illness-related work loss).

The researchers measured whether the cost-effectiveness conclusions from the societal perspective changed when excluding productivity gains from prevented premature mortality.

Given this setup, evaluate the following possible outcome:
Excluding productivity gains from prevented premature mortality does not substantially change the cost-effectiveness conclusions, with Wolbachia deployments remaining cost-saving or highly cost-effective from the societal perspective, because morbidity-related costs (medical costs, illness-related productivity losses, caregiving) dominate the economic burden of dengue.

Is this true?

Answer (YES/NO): YES